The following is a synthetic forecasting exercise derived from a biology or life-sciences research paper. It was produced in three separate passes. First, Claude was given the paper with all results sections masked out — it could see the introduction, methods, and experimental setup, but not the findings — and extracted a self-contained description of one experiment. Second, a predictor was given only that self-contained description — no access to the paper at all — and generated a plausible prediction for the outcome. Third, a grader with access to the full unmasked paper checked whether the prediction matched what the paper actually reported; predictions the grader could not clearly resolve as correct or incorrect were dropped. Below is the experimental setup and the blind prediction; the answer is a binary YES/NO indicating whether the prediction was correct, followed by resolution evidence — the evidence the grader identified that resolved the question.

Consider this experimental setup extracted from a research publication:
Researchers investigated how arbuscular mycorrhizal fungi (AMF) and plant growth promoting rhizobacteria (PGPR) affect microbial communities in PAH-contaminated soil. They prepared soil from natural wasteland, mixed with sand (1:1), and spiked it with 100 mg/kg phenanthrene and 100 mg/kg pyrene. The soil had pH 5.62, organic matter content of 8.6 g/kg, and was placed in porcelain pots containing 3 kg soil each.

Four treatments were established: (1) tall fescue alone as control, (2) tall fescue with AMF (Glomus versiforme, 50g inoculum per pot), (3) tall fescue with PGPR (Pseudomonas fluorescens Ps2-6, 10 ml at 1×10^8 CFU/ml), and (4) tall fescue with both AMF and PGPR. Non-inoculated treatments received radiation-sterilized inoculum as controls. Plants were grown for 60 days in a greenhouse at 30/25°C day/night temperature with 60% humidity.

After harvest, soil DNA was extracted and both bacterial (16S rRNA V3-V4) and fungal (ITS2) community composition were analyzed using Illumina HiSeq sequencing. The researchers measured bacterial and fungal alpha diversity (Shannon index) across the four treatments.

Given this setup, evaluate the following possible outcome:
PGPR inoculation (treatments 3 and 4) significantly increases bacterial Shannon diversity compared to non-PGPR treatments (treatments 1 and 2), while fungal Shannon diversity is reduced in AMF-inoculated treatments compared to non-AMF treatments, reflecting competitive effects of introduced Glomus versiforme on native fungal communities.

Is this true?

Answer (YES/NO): NO